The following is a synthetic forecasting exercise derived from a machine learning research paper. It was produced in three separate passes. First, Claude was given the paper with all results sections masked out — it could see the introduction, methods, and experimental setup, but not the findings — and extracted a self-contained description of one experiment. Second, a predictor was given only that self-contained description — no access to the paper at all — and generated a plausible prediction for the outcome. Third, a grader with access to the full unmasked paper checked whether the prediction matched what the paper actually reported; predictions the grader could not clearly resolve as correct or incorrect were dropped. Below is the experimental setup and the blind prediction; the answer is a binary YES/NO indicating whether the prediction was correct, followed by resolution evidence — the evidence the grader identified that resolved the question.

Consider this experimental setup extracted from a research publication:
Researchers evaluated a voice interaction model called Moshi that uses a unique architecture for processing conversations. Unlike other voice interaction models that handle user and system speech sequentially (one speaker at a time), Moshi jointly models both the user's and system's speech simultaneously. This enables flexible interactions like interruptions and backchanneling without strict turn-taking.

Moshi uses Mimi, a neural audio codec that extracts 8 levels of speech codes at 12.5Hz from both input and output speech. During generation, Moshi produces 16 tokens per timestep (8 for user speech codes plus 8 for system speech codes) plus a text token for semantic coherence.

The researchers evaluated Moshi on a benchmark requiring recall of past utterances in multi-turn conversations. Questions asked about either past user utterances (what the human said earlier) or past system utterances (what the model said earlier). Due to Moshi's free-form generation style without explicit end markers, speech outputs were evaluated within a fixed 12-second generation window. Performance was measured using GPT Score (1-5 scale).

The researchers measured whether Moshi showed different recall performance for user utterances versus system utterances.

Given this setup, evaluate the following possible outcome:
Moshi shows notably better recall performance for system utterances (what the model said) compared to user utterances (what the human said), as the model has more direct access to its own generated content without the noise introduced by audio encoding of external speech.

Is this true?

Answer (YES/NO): YES